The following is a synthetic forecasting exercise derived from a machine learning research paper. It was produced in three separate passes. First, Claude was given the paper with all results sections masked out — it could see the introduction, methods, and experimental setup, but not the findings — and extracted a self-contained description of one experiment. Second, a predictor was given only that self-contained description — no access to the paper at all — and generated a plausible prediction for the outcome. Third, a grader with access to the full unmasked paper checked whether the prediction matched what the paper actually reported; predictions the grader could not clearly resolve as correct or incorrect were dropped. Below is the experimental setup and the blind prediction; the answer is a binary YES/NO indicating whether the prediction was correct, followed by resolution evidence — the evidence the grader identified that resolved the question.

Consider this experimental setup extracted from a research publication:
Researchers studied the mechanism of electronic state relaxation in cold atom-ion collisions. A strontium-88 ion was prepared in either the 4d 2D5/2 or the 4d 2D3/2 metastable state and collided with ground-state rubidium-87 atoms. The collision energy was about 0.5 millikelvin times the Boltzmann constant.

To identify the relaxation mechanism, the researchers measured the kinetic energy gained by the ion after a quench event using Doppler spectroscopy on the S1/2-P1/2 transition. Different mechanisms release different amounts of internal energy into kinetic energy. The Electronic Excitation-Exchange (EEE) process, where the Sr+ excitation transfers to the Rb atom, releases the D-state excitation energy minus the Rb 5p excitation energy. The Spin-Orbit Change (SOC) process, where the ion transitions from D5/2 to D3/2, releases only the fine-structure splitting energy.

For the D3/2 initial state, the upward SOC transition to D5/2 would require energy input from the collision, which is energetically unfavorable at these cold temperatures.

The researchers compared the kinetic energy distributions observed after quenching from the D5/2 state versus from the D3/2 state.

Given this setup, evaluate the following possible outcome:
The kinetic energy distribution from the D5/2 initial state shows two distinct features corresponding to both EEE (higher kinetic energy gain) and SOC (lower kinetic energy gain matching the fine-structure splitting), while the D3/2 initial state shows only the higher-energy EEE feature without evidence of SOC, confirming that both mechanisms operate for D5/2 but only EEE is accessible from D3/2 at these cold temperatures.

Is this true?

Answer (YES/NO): YES